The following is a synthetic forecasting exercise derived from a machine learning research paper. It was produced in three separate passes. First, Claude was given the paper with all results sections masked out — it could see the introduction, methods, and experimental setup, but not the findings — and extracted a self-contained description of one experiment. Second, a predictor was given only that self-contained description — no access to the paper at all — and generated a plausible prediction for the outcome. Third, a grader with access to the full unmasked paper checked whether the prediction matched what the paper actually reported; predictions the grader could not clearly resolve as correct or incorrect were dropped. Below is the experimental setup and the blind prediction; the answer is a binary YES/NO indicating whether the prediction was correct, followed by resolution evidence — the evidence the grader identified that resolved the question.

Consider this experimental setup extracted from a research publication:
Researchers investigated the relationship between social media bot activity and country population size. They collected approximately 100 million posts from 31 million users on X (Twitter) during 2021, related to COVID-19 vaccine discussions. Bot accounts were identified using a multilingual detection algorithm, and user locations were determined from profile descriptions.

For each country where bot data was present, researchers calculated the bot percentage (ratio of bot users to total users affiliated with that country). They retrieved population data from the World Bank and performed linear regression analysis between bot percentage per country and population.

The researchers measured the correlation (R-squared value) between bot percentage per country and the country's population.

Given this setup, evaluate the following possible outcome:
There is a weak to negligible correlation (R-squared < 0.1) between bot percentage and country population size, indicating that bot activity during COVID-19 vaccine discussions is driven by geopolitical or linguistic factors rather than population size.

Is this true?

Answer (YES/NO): YES